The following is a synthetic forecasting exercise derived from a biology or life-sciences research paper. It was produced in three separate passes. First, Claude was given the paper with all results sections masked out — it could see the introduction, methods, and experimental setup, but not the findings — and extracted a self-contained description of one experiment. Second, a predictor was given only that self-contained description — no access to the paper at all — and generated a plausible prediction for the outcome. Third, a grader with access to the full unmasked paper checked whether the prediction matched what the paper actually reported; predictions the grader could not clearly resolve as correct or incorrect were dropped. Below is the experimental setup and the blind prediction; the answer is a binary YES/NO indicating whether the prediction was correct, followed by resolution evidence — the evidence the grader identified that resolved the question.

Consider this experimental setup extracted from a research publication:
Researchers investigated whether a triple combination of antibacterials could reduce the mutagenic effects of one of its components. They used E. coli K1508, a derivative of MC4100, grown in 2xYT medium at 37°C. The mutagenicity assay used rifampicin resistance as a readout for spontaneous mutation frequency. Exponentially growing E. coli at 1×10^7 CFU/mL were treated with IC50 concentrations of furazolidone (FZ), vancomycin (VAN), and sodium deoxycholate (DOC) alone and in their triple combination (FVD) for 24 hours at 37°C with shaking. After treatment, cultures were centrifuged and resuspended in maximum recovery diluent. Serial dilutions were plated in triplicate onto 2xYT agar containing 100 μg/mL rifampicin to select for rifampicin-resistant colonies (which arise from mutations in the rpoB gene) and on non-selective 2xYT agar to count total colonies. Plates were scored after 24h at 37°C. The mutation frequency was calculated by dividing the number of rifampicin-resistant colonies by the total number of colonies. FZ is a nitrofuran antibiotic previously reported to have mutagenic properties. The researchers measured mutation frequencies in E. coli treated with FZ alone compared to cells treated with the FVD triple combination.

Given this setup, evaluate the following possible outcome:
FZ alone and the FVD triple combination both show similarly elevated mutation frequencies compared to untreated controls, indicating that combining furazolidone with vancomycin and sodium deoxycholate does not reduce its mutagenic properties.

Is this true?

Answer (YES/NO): NO